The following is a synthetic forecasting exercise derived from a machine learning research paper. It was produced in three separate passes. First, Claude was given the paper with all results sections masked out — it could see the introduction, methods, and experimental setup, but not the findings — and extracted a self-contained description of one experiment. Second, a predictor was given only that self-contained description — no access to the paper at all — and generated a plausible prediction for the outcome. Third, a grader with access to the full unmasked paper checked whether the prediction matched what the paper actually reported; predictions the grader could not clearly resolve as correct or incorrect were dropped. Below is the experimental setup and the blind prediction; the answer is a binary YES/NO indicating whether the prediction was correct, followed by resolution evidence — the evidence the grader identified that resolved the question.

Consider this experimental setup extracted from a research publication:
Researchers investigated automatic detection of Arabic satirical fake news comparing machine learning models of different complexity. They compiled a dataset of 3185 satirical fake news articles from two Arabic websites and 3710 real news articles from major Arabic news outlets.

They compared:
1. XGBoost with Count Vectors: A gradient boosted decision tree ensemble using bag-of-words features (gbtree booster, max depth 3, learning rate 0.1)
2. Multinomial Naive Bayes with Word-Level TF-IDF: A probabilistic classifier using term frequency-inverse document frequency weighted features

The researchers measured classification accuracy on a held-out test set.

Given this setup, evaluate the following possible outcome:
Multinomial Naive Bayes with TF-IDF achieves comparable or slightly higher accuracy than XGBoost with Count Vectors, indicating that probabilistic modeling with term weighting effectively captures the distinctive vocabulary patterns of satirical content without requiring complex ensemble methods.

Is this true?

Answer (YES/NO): NO